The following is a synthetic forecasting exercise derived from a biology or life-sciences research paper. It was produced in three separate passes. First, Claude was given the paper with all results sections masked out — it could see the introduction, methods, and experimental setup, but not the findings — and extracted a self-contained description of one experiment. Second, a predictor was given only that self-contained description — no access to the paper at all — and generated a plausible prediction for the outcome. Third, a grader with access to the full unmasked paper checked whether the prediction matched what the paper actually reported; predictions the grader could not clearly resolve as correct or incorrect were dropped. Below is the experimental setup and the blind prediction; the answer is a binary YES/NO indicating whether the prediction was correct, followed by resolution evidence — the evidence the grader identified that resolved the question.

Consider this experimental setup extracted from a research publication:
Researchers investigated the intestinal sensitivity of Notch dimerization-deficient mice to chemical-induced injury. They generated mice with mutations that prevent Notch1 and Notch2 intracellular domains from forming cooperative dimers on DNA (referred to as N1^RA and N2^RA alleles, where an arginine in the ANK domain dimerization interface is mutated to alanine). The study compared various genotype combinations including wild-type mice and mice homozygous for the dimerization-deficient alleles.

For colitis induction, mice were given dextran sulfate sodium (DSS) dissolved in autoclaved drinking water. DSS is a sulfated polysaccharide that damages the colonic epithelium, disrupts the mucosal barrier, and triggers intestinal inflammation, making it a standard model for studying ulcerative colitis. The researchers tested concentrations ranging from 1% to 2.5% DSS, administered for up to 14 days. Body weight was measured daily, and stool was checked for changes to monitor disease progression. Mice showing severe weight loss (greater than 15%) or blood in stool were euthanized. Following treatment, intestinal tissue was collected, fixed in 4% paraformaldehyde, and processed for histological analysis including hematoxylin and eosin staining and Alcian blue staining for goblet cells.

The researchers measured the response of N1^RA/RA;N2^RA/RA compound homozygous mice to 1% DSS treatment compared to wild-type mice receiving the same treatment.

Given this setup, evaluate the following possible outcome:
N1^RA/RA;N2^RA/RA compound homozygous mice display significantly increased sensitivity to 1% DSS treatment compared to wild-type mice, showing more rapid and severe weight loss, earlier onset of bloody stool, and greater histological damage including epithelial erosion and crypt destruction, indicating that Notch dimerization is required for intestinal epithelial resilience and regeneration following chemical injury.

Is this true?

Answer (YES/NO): YES